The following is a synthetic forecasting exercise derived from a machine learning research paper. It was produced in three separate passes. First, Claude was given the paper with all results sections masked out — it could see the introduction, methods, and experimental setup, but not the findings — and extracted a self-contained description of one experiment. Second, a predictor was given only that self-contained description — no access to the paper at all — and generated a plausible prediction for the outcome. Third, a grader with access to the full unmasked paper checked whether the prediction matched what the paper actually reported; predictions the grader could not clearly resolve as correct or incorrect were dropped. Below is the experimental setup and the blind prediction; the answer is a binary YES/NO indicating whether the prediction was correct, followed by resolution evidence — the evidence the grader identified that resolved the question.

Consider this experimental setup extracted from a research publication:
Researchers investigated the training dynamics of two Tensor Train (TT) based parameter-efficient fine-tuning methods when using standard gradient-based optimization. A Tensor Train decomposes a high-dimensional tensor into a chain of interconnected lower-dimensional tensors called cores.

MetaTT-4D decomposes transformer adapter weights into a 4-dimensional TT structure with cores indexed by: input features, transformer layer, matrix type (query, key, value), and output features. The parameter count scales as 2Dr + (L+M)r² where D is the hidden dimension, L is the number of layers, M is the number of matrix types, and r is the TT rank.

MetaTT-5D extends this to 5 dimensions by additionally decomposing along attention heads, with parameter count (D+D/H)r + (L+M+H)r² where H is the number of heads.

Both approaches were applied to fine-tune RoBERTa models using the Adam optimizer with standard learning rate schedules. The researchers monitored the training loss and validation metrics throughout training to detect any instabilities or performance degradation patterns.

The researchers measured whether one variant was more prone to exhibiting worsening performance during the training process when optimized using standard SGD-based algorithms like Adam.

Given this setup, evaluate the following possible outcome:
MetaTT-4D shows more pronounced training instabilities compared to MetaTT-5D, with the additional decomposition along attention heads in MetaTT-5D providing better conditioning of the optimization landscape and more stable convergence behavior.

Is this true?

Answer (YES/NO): NO